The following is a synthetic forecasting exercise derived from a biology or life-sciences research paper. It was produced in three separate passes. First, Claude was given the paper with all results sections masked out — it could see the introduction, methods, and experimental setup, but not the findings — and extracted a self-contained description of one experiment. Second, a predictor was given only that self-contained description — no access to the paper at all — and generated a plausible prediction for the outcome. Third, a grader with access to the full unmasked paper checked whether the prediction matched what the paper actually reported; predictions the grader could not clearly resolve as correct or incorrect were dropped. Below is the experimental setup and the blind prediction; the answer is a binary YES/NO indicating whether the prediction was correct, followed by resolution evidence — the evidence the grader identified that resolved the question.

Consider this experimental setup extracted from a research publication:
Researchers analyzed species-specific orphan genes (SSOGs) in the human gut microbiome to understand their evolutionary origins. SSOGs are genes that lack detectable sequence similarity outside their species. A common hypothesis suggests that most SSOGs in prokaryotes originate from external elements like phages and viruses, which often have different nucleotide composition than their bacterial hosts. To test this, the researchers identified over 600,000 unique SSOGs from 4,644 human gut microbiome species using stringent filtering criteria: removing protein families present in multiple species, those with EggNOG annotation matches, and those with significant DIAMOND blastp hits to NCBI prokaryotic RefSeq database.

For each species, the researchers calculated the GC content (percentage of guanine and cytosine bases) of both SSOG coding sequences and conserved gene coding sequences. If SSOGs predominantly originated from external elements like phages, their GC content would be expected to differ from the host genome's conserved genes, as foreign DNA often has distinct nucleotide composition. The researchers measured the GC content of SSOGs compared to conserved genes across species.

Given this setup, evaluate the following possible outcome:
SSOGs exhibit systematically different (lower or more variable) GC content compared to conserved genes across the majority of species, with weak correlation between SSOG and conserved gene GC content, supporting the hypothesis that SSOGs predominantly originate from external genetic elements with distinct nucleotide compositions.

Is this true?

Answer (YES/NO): NO